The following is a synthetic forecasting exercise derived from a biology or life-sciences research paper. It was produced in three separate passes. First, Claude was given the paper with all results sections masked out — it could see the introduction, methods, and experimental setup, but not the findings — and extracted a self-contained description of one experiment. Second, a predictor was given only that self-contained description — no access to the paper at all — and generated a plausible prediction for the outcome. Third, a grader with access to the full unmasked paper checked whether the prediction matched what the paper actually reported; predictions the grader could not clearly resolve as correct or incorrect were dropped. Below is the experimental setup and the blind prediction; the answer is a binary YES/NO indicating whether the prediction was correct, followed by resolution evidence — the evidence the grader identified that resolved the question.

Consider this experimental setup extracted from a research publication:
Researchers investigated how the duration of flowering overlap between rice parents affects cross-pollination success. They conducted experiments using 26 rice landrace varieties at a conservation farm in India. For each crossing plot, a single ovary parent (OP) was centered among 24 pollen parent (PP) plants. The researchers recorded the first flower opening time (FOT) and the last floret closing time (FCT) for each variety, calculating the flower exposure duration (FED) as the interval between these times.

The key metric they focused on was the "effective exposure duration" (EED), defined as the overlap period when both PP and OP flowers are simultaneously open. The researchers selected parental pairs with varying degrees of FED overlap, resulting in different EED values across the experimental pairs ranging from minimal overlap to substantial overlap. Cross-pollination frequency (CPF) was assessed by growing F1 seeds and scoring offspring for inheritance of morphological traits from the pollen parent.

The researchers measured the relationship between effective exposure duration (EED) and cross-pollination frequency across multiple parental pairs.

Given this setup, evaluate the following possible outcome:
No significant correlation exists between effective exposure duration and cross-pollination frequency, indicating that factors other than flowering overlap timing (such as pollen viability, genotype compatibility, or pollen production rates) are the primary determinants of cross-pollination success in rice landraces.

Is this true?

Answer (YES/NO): NO